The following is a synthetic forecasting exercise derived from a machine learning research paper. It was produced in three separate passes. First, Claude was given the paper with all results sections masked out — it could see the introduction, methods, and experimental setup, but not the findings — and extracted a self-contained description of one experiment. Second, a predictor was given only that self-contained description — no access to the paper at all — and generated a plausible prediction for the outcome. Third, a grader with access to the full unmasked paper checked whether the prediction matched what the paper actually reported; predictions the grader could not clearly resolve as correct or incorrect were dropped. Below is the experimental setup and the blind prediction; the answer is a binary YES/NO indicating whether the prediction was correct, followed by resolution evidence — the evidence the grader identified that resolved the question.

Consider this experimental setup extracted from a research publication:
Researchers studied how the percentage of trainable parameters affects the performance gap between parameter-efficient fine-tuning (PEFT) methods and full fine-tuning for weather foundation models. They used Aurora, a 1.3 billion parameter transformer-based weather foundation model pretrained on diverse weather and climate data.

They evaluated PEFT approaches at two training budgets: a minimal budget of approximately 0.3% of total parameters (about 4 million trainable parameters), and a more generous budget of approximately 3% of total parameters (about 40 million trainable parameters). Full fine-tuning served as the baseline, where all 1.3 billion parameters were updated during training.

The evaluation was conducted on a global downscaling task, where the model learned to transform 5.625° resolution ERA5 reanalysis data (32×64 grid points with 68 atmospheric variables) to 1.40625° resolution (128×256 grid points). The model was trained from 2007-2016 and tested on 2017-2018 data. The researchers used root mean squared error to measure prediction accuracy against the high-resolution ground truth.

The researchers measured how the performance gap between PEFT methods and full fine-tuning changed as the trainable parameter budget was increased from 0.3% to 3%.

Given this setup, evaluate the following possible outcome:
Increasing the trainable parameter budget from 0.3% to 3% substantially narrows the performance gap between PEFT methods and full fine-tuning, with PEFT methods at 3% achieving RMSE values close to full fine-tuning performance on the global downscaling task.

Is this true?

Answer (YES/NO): NO